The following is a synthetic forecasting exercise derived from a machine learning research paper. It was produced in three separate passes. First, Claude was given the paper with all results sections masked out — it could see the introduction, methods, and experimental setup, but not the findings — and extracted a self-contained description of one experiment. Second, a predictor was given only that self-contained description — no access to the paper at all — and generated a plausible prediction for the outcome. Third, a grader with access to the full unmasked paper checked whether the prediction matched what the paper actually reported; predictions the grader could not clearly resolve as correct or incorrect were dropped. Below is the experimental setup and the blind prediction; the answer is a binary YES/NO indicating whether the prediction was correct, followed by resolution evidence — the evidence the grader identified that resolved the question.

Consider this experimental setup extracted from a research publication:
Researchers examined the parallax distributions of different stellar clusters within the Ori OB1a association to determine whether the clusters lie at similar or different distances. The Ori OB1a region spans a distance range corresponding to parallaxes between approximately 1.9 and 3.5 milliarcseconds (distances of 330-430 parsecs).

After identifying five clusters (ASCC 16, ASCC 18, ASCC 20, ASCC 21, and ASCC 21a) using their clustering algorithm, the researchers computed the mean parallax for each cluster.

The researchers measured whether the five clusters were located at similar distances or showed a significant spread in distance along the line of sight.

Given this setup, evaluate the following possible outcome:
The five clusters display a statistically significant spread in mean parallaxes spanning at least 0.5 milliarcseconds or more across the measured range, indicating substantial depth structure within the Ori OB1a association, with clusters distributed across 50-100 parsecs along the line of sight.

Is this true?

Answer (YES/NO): NO